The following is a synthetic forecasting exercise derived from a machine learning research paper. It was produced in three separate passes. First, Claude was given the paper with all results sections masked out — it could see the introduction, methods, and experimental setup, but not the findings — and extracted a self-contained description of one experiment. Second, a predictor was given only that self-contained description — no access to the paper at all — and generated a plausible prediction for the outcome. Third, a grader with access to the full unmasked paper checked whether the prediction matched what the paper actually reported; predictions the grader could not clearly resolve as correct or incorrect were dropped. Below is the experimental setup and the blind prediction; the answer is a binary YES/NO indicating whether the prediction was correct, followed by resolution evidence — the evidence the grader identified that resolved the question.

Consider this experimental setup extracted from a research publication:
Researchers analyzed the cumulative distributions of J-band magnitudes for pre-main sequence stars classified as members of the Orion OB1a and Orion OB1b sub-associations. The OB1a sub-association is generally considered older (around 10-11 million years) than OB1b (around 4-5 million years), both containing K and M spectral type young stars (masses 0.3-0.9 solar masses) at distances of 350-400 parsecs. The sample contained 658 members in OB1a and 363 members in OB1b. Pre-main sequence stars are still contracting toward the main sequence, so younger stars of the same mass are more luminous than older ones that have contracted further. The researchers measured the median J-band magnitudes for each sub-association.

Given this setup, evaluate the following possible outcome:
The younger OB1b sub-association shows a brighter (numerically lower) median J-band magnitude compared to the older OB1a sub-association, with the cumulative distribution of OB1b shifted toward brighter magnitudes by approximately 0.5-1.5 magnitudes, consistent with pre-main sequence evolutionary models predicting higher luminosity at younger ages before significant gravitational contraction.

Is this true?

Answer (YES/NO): NO